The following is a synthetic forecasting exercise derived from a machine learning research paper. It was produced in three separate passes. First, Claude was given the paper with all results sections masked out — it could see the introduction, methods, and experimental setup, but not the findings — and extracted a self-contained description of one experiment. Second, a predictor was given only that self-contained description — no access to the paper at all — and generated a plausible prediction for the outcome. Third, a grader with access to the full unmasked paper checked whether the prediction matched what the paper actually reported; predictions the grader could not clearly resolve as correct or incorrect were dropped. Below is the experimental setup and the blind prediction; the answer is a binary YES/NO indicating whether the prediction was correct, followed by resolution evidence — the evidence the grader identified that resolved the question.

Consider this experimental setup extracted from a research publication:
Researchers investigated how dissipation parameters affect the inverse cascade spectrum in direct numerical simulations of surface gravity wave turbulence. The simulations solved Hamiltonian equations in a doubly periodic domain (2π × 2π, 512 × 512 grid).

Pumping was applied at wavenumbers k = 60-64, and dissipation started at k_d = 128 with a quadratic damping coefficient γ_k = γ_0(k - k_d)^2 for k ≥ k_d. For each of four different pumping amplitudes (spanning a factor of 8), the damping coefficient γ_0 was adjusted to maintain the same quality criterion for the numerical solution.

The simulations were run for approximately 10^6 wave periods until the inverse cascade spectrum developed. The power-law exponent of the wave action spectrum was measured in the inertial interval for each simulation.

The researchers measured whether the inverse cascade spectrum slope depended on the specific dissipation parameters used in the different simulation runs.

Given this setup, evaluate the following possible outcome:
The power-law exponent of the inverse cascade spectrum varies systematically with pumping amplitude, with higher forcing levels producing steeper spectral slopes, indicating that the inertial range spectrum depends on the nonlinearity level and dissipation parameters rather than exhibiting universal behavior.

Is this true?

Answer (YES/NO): NO